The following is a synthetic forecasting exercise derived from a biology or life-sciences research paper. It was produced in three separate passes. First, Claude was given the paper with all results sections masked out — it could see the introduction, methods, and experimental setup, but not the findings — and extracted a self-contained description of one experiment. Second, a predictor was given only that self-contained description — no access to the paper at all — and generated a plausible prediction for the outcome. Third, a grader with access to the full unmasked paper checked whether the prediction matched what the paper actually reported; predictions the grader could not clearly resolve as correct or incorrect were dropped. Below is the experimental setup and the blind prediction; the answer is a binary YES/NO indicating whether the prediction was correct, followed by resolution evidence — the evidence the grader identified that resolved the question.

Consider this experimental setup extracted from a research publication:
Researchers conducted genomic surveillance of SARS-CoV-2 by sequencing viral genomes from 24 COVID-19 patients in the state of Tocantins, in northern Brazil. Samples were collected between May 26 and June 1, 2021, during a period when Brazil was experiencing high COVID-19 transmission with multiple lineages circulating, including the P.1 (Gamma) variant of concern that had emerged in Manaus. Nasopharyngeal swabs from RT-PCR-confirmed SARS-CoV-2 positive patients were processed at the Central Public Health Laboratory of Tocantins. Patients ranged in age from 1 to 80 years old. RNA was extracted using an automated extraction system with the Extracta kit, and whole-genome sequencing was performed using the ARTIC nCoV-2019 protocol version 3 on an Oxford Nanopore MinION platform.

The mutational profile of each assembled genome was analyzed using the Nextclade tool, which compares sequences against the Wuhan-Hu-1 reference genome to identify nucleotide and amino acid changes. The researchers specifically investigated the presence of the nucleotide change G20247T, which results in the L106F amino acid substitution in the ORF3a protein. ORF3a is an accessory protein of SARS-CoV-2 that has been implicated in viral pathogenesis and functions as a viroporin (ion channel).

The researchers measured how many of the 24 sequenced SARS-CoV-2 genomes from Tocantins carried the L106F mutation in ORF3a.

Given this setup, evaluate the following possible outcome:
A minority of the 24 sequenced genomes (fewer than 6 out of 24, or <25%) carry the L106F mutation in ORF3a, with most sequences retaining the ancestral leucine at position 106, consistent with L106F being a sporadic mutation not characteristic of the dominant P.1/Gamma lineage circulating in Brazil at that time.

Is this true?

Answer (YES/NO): NO